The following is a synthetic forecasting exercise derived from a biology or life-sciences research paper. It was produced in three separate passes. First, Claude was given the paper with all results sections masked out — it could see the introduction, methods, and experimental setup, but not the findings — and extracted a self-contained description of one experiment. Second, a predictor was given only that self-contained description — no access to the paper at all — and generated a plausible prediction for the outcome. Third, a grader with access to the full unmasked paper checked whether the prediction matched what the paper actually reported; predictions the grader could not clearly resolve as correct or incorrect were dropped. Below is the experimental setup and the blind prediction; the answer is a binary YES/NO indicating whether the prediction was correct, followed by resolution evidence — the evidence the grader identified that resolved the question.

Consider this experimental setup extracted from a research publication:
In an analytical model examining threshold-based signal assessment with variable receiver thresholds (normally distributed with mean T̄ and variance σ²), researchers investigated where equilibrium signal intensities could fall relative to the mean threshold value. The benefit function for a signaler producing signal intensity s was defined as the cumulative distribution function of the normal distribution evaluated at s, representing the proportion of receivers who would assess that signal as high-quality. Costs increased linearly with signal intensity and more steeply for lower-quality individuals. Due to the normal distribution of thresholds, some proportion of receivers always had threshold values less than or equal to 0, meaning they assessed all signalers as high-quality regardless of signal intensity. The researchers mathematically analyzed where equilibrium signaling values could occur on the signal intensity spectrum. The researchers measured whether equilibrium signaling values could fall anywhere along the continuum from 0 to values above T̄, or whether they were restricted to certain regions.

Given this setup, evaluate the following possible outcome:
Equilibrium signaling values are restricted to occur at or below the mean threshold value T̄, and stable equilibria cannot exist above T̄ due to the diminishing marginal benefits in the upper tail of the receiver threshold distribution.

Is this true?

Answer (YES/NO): NO